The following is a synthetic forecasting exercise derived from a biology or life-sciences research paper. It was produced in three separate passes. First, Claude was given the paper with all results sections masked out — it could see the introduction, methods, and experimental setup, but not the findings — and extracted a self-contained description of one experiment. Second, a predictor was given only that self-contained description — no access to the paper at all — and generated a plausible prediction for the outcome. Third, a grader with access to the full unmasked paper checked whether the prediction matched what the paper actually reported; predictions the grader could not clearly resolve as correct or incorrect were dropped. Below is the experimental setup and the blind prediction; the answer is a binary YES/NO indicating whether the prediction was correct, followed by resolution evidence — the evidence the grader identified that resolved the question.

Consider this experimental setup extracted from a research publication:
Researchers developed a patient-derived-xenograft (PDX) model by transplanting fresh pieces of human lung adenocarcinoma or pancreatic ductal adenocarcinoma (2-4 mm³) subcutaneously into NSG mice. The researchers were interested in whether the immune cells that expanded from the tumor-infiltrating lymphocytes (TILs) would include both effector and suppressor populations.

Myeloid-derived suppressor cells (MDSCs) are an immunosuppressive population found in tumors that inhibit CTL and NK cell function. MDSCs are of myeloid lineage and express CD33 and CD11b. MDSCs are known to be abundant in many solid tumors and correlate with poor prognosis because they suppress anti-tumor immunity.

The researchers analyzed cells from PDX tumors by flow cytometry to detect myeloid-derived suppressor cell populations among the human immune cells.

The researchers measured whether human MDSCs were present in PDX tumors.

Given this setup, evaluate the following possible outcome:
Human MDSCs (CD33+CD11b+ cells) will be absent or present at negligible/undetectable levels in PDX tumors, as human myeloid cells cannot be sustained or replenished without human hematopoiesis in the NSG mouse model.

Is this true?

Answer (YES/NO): NO